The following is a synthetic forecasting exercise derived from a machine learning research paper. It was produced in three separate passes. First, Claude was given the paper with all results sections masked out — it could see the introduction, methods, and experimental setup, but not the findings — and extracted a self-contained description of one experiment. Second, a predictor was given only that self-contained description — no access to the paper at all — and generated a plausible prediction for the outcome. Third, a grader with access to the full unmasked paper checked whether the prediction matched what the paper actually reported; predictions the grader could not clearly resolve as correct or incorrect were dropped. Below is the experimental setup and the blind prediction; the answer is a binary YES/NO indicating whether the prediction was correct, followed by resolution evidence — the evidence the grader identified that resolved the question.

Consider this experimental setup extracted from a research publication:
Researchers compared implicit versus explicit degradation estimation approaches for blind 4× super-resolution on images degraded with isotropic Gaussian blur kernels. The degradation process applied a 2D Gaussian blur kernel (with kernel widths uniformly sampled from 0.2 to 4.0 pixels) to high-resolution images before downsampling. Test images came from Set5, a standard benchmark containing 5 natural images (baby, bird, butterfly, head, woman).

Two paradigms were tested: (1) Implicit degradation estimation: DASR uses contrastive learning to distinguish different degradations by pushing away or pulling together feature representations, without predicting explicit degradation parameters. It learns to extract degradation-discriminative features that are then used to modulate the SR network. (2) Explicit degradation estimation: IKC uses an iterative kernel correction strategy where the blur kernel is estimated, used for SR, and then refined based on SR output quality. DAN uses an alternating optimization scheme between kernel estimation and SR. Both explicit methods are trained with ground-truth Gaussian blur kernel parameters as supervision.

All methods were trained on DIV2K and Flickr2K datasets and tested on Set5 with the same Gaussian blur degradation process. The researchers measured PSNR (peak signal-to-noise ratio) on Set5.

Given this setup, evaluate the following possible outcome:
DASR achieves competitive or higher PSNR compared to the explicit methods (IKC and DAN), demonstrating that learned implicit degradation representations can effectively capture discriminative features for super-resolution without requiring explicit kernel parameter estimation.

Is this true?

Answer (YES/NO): NO